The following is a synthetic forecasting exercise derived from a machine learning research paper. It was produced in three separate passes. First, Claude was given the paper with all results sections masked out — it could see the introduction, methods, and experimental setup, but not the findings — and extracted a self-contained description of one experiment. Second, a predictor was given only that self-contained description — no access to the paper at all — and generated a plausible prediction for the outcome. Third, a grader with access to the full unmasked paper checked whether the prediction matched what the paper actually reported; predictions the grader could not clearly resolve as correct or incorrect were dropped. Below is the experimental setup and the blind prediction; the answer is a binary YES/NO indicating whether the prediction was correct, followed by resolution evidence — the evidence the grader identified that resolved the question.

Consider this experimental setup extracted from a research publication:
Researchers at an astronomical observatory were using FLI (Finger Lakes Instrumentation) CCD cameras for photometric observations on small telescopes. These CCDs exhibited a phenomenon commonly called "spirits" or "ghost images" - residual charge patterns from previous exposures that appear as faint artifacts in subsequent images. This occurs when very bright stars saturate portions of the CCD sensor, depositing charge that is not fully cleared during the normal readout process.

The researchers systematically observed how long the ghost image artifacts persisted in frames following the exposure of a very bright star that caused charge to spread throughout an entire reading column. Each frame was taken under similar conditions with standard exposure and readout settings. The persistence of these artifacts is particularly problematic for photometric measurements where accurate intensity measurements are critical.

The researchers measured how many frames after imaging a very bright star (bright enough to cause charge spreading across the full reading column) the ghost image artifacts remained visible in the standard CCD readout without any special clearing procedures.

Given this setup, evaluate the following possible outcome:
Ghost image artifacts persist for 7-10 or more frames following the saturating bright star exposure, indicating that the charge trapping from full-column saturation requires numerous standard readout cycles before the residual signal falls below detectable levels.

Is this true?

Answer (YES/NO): NO